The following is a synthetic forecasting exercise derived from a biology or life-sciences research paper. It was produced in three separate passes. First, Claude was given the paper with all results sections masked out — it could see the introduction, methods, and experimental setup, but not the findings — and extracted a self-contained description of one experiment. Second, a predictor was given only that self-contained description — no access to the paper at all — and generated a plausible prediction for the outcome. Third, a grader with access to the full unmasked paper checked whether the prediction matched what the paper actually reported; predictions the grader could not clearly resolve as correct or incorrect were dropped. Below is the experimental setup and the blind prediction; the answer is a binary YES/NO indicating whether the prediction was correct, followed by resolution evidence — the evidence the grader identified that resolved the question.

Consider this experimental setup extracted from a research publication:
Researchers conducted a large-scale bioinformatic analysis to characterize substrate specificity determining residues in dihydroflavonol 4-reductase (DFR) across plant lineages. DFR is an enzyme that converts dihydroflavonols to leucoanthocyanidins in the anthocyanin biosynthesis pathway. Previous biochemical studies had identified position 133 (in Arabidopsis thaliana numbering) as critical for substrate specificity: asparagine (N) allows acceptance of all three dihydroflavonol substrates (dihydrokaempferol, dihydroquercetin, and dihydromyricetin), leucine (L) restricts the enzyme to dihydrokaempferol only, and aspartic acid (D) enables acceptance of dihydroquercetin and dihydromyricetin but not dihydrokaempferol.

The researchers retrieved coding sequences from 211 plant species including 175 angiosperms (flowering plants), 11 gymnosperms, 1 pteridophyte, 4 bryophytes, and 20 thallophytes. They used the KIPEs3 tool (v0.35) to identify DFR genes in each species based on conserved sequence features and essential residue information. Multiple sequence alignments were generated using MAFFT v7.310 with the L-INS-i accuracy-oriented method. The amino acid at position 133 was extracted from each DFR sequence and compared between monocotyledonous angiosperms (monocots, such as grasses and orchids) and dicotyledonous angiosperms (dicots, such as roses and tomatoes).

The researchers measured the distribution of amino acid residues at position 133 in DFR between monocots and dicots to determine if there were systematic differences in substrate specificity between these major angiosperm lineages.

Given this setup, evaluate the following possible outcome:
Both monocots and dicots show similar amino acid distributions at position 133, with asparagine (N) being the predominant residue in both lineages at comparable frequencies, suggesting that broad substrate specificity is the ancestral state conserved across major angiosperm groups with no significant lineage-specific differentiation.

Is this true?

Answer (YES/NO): NO